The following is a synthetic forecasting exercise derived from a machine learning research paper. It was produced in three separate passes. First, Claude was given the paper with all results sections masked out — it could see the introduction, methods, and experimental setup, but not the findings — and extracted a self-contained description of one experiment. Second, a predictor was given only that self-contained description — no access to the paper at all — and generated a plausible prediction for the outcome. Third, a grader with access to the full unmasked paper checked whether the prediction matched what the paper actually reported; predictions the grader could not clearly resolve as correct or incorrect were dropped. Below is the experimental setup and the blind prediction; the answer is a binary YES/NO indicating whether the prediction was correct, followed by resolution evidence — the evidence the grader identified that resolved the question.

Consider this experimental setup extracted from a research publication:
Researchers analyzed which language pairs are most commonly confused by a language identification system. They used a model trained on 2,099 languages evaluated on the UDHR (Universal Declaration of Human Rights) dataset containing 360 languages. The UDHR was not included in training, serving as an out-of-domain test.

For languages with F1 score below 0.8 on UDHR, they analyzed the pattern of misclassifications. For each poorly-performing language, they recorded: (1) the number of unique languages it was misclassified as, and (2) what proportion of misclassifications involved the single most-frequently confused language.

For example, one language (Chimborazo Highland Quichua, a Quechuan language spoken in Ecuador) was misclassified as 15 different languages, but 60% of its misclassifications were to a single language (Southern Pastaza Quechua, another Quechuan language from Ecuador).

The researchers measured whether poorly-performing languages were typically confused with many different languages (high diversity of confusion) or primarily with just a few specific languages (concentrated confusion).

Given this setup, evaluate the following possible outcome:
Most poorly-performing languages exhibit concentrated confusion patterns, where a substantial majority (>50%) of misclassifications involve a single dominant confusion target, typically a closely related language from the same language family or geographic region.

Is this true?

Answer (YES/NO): YES